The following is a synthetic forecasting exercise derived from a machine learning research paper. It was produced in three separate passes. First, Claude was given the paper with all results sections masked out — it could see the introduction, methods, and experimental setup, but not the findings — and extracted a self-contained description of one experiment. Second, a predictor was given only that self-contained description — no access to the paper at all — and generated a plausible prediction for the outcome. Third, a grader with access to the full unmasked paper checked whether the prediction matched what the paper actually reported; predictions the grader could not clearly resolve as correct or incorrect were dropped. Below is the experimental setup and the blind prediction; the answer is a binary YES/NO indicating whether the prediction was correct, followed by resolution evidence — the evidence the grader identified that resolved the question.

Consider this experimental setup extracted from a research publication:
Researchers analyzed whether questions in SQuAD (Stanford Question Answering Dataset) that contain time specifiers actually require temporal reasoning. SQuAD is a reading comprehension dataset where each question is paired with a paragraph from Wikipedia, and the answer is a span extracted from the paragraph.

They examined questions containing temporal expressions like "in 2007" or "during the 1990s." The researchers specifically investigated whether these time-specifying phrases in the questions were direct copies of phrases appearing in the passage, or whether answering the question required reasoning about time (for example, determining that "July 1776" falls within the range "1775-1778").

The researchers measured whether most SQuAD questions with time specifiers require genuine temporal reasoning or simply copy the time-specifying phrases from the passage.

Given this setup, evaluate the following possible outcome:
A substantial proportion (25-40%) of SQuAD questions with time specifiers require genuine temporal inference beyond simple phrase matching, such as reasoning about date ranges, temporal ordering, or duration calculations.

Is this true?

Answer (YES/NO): NO